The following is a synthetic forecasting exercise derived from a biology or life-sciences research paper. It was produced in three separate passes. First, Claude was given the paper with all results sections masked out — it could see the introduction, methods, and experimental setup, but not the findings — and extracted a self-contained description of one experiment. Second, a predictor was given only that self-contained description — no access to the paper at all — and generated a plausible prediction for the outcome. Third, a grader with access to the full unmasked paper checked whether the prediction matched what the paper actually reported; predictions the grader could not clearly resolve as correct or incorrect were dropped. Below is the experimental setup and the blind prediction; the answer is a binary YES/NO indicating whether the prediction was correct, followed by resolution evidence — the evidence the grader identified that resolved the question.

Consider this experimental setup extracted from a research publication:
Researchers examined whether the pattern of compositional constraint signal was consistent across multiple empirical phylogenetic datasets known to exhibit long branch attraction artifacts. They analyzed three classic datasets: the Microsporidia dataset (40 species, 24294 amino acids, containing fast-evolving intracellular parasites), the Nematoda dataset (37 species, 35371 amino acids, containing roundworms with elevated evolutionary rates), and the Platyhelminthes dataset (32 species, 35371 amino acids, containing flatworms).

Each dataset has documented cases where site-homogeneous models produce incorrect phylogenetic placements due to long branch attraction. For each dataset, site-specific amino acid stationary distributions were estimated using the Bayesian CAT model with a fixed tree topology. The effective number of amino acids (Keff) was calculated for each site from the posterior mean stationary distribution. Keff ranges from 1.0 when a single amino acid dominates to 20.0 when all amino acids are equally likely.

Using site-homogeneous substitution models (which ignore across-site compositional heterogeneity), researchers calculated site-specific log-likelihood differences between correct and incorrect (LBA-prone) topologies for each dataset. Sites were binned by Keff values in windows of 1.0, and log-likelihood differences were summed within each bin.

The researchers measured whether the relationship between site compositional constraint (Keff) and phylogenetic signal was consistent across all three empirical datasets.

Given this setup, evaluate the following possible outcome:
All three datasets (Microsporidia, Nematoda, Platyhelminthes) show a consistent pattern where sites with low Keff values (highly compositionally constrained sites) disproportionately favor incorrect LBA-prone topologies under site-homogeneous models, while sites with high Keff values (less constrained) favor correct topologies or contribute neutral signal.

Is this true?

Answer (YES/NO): YES